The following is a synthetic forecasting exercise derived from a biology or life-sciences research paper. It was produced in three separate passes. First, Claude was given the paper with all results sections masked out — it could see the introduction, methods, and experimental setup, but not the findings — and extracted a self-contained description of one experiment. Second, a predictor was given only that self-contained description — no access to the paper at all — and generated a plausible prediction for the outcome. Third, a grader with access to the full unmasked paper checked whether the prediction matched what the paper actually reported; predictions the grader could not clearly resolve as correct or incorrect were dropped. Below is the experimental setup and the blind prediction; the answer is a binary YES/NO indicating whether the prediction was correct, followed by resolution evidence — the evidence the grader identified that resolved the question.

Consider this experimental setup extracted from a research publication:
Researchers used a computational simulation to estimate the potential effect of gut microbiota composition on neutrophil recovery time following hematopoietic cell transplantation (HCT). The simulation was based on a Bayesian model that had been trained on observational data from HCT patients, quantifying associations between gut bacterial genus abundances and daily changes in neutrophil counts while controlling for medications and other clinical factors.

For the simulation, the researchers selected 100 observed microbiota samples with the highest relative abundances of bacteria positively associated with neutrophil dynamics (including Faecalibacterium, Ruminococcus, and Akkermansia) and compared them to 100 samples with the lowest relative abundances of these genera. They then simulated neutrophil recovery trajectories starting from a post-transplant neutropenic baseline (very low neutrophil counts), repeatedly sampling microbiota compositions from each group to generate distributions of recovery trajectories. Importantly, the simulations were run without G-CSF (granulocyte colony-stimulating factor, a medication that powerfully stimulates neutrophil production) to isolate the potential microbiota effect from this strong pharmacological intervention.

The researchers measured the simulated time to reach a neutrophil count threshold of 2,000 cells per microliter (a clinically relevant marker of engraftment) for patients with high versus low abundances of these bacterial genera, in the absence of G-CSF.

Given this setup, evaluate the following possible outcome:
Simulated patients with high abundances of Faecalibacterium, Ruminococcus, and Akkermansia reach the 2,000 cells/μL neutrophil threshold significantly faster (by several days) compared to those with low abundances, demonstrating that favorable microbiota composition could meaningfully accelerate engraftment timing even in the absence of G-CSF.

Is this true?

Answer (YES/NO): YES